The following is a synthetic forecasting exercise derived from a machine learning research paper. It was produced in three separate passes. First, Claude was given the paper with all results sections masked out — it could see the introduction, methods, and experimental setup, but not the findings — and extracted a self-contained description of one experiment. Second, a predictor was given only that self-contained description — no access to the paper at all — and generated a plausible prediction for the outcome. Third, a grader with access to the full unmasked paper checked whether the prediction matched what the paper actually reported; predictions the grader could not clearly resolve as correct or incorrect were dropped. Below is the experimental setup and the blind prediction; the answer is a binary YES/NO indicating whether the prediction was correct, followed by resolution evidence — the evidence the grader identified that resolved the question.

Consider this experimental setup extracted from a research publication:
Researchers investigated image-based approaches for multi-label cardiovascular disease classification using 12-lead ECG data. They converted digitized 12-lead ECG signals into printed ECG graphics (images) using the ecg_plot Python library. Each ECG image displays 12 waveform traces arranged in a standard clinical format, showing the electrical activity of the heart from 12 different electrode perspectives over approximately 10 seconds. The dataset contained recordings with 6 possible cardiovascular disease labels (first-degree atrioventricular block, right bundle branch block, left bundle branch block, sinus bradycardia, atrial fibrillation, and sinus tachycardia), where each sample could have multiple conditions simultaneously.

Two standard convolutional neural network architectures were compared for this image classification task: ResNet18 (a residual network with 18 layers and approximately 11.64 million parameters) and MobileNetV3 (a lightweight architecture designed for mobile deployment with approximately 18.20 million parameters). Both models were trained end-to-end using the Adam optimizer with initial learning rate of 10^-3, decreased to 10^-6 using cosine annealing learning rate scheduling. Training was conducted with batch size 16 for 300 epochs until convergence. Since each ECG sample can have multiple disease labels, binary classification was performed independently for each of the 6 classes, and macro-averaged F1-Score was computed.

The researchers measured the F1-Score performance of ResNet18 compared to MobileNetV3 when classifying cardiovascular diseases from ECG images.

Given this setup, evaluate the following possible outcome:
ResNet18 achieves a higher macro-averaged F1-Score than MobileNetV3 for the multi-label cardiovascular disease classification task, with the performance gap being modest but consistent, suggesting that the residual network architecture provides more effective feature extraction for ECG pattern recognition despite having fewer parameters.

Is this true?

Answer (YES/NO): NO